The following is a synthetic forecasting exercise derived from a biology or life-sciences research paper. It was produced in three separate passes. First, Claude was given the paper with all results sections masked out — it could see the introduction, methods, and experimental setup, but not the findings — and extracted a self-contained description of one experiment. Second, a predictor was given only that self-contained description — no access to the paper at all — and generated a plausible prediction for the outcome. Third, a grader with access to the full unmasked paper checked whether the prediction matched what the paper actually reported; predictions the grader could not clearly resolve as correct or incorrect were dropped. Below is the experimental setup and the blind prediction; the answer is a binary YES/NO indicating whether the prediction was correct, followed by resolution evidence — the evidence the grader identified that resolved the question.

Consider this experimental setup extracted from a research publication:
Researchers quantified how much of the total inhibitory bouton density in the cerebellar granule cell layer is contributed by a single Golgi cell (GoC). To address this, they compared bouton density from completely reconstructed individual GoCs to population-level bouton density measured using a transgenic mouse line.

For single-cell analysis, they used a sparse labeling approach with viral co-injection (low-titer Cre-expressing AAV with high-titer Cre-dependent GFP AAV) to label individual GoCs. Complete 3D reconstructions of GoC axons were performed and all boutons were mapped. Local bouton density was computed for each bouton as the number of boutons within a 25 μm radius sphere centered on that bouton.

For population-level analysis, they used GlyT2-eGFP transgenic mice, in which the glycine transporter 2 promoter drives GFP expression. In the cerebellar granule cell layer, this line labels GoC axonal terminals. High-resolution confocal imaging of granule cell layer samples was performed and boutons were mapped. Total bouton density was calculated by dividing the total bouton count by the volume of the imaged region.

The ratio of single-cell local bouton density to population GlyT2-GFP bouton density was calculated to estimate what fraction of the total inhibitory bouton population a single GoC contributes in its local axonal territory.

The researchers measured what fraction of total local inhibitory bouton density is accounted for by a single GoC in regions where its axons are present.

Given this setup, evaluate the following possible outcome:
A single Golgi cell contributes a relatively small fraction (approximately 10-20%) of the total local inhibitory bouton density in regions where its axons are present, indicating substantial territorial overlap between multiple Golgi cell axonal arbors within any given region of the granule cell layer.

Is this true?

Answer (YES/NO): NO